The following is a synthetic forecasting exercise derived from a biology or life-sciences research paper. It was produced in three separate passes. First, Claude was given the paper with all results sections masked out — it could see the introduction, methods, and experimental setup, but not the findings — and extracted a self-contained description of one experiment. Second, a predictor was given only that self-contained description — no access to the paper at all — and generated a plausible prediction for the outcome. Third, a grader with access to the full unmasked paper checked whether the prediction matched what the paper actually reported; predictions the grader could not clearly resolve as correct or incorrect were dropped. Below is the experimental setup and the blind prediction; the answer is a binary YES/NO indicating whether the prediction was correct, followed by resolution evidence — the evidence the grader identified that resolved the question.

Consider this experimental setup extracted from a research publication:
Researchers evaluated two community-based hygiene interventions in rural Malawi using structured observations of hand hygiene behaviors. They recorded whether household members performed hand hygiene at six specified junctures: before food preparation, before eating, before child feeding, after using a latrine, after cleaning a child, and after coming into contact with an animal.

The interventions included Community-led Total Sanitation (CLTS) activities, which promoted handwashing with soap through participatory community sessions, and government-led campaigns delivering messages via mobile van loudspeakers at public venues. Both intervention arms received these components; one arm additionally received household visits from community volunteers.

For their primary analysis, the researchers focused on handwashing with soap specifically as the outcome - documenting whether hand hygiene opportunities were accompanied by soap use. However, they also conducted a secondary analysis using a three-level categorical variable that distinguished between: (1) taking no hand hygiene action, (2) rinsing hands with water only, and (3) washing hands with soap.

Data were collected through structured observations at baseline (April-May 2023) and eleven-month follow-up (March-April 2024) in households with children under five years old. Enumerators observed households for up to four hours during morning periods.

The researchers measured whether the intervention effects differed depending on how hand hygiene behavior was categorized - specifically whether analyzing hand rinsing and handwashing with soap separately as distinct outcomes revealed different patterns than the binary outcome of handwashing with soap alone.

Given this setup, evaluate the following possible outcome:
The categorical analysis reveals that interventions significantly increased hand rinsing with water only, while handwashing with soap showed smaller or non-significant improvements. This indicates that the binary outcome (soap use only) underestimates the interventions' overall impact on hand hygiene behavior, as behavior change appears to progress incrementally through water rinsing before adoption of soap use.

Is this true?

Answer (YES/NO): YES